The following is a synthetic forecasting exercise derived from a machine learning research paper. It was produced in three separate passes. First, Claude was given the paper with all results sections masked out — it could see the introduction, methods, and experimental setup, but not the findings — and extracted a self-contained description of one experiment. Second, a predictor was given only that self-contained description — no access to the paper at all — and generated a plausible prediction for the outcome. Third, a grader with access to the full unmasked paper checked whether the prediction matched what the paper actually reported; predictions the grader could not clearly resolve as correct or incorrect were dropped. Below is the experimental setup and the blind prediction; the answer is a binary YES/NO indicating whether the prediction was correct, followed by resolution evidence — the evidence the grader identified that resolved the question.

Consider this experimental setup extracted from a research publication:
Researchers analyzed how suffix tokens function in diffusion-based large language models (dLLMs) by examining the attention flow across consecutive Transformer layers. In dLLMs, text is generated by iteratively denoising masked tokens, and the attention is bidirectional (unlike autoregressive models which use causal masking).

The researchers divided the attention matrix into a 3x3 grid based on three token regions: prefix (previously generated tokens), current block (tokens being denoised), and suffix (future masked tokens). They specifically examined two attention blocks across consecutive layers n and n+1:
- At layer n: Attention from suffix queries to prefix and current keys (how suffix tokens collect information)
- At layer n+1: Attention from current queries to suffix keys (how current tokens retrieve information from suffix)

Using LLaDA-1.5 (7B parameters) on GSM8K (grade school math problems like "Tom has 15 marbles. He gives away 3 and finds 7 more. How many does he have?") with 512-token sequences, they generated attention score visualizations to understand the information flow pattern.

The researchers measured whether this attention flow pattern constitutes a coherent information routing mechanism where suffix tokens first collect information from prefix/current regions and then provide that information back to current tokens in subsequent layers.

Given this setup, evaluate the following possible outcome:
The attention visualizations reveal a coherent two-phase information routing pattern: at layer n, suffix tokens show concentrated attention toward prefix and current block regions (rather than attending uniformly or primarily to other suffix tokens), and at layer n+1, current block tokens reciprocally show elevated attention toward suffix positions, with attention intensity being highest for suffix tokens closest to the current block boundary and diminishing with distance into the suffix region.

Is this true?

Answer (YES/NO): YES